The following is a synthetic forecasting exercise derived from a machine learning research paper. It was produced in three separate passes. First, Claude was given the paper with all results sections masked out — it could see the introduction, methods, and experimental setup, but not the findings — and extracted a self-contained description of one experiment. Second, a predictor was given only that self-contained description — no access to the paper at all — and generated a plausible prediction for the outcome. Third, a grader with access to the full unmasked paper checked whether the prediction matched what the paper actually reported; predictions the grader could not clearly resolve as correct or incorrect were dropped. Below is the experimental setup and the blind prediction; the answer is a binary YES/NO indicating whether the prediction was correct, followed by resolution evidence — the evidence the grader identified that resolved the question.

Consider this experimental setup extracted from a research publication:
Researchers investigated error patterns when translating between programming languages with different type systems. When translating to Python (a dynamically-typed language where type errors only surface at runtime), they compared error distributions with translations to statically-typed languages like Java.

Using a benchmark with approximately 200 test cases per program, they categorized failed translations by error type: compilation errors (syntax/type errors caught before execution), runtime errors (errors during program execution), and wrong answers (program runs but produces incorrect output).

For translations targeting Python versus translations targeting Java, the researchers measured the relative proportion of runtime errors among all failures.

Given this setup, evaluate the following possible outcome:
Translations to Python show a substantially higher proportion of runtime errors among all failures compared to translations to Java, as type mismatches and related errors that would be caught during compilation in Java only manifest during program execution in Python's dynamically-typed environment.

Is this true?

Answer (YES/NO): YES